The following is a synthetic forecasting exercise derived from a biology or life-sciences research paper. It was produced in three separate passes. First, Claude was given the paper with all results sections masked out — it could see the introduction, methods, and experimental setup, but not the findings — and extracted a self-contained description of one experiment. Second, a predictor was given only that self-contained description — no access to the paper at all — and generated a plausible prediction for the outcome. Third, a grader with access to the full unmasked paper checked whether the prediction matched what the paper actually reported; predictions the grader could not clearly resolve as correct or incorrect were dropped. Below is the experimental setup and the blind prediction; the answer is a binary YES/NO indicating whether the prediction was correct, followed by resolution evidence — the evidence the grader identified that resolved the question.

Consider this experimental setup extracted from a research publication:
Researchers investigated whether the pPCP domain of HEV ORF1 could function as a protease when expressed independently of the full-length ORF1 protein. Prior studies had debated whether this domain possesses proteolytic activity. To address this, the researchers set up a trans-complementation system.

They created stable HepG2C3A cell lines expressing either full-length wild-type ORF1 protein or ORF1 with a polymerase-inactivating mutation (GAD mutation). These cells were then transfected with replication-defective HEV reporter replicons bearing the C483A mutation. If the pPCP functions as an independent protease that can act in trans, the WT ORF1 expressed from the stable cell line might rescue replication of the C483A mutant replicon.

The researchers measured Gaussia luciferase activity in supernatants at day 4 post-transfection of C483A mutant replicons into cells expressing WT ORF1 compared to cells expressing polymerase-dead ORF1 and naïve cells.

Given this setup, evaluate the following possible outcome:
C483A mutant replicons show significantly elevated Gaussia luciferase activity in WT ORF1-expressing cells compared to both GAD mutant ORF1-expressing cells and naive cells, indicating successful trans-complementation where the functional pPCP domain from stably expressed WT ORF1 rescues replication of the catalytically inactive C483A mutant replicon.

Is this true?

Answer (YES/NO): NO